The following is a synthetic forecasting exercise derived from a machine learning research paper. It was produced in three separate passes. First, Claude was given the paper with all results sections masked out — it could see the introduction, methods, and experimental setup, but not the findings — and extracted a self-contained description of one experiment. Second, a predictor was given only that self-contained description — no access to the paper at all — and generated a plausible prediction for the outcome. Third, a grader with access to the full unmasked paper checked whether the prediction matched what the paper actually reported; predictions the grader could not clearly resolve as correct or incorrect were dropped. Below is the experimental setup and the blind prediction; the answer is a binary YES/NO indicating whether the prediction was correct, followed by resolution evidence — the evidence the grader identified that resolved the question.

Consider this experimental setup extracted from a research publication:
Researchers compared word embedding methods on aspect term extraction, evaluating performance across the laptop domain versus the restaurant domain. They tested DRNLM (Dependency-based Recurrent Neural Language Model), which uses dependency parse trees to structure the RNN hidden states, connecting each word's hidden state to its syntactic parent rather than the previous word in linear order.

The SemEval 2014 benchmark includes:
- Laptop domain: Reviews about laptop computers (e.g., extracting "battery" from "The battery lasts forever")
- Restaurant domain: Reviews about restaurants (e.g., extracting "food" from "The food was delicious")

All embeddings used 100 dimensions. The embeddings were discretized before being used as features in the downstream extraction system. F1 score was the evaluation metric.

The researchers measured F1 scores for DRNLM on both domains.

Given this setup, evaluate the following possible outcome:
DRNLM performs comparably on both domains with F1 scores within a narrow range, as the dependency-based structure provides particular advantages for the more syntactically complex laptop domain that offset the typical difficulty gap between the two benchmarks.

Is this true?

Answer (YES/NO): NO